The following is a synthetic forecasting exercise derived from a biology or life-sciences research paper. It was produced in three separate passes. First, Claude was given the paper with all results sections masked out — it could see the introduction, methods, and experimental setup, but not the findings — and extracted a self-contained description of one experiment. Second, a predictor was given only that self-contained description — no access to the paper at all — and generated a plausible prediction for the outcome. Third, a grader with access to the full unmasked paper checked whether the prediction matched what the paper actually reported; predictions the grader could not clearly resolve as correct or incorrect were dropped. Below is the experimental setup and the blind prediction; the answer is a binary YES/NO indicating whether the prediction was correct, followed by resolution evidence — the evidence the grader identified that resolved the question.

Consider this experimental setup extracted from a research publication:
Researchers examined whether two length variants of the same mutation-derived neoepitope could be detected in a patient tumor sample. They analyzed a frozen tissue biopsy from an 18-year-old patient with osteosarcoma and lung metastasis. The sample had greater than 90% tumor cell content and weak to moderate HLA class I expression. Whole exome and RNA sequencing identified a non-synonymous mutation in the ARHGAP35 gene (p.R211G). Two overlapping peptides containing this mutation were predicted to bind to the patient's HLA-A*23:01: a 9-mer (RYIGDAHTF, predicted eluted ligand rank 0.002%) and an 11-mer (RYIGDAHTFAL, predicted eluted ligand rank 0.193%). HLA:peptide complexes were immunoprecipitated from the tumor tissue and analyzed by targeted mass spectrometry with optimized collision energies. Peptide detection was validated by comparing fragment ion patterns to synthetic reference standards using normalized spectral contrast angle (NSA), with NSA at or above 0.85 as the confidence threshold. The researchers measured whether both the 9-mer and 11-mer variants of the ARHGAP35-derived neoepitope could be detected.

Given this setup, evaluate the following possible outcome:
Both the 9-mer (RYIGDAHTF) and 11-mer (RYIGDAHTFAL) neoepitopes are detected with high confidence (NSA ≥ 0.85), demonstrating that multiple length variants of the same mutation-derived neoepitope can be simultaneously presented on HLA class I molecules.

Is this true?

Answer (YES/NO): YES